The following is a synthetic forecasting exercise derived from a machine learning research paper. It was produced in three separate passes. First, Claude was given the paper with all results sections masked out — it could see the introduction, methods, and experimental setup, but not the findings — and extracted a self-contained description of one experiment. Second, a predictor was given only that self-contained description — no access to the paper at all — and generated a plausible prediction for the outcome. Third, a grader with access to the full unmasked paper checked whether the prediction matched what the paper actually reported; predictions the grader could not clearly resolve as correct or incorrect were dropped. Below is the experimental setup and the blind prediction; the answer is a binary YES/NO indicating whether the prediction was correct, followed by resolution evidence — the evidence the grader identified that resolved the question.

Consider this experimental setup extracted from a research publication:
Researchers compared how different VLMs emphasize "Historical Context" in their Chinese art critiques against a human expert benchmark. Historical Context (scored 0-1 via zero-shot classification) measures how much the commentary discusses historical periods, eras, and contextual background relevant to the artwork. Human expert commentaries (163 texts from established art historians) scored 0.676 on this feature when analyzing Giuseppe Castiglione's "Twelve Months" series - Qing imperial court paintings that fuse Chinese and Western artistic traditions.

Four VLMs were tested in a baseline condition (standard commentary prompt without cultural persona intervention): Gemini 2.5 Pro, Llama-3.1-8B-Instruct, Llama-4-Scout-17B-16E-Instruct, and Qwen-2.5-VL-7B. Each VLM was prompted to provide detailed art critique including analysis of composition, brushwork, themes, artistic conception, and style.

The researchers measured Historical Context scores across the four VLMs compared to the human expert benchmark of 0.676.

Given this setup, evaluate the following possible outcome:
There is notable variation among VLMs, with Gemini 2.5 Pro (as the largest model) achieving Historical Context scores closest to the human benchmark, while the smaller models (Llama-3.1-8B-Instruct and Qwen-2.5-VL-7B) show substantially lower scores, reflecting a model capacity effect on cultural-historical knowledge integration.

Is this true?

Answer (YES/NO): NO